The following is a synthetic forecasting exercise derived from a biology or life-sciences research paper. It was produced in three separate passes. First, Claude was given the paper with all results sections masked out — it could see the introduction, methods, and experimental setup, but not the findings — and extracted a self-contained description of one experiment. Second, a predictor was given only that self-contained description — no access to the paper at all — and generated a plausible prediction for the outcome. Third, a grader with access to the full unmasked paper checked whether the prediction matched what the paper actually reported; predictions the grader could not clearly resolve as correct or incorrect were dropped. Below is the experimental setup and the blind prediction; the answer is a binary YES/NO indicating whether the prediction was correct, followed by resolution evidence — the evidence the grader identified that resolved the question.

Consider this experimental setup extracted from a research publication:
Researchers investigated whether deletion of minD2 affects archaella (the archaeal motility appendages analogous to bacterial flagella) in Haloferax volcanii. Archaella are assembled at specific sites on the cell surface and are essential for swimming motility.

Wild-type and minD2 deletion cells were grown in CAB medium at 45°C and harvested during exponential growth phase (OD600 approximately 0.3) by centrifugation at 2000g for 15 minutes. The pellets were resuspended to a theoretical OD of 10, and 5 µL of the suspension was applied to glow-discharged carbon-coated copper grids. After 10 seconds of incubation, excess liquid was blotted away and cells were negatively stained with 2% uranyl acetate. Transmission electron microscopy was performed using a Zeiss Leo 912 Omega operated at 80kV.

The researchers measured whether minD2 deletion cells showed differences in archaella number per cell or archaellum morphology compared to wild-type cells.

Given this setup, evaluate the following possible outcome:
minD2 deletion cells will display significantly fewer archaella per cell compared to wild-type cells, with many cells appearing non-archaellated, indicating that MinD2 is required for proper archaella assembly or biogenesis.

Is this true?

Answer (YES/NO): YES